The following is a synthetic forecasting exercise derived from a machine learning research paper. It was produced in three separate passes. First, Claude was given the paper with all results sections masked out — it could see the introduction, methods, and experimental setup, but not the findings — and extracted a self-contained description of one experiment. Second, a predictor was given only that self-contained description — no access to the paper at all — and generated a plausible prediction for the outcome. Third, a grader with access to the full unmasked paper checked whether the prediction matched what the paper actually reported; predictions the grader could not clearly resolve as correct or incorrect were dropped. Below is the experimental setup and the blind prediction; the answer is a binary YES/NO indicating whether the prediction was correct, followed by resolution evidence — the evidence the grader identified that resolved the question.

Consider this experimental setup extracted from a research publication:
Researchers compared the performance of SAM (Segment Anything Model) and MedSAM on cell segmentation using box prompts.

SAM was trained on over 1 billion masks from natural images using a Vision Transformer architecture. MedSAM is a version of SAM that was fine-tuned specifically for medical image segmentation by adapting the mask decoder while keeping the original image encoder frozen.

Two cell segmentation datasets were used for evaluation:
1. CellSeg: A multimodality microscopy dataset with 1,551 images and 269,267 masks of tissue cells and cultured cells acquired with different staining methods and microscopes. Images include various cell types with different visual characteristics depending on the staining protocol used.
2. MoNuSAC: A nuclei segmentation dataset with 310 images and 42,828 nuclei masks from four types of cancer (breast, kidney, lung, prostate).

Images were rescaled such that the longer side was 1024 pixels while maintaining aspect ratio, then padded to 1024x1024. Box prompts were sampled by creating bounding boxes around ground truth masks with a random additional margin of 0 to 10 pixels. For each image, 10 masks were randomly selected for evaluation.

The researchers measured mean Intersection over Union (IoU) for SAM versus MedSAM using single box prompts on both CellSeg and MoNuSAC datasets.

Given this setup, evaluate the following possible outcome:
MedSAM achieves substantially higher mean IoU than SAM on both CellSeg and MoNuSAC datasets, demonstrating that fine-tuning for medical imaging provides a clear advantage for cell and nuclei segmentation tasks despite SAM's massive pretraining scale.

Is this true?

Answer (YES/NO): NO